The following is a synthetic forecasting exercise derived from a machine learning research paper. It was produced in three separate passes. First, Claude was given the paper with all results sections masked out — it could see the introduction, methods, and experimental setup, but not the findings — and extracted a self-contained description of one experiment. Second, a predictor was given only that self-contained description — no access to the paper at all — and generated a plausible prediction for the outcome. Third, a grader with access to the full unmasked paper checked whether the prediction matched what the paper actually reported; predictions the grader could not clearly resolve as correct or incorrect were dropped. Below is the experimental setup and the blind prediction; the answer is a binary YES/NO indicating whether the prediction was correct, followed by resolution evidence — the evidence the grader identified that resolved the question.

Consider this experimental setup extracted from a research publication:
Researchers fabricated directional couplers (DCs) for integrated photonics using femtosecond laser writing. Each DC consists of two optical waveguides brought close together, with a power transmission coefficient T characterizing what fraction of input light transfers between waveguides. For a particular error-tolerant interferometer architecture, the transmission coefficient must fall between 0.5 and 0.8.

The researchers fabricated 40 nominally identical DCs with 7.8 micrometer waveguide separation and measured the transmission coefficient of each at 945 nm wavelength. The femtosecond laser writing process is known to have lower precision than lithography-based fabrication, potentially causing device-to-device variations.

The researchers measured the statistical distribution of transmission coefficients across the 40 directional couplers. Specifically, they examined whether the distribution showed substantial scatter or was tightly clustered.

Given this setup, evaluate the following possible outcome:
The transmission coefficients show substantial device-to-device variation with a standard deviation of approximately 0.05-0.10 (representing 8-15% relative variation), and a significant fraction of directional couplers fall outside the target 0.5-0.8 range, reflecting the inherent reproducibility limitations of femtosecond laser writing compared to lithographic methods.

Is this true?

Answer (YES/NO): NO